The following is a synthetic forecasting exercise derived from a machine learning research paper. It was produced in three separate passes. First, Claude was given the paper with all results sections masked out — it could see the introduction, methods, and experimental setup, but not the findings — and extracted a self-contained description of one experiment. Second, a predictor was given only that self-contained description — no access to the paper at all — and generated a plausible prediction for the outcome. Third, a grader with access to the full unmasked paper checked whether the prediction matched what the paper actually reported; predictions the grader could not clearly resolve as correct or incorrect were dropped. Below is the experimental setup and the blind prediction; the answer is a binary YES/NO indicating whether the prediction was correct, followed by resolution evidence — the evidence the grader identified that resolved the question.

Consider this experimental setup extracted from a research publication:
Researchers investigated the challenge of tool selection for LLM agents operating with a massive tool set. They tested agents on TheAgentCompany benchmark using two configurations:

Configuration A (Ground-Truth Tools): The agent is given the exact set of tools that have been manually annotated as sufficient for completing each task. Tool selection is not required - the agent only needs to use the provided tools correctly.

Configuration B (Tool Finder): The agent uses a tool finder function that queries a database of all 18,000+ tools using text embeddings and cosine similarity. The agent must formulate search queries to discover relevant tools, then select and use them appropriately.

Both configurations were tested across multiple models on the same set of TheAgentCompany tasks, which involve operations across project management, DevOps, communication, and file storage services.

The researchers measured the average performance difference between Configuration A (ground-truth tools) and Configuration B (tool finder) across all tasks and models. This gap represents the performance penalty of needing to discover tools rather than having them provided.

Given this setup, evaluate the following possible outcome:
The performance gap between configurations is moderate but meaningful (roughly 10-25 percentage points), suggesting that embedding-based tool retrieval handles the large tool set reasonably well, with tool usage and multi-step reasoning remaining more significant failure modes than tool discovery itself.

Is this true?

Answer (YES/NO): NO